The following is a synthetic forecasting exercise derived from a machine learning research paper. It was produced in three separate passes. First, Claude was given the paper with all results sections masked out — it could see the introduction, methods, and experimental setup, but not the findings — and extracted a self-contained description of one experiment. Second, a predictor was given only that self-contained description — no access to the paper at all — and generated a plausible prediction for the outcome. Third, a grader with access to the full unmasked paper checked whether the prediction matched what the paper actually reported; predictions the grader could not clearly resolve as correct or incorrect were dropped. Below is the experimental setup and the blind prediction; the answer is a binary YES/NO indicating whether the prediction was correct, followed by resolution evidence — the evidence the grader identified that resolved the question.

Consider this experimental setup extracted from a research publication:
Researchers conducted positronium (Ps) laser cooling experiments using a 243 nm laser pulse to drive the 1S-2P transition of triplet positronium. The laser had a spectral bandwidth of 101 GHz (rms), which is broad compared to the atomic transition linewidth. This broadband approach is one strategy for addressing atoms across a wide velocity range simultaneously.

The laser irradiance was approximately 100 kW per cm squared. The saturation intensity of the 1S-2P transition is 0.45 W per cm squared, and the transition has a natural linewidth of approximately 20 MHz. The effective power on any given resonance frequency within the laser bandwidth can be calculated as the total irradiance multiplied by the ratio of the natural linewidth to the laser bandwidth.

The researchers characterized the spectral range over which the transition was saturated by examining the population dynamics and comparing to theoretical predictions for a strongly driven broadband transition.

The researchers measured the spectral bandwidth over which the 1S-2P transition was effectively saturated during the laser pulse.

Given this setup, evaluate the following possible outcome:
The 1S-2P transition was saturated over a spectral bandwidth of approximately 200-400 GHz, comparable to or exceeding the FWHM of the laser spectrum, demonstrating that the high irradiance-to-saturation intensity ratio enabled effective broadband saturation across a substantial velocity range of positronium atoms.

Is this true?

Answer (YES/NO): YES